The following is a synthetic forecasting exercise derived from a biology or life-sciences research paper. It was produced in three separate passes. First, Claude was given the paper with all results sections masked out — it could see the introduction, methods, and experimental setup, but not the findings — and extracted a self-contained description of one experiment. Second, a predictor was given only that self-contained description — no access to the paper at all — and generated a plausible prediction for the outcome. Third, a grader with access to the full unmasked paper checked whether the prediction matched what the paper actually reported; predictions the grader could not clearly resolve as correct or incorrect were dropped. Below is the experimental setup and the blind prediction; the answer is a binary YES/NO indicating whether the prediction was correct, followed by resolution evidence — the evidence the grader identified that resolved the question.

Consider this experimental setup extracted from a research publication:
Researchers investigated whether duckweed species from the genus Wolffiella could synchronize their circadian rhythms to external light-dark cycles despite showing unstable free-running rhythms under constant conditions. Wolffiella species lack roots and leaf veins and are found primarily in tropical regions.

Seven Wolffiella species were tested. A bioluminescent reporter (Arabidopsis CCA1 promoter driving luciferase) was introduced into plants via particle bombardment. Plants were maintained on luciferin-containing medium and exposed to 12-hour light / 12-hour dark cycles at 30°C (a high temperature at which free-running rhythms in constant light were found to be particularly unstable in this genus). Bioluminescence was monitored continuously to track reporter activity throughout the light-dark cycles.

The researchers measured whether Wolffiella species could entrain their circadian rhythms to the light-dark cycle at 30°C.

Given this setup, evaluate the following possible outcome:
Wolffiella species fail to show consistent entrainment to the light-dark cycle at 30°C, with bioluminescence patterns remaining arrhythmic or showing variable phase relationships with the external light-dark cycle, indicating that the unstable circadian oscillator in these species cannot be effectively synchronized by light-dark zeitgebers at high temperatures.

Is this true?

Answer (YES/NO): NO